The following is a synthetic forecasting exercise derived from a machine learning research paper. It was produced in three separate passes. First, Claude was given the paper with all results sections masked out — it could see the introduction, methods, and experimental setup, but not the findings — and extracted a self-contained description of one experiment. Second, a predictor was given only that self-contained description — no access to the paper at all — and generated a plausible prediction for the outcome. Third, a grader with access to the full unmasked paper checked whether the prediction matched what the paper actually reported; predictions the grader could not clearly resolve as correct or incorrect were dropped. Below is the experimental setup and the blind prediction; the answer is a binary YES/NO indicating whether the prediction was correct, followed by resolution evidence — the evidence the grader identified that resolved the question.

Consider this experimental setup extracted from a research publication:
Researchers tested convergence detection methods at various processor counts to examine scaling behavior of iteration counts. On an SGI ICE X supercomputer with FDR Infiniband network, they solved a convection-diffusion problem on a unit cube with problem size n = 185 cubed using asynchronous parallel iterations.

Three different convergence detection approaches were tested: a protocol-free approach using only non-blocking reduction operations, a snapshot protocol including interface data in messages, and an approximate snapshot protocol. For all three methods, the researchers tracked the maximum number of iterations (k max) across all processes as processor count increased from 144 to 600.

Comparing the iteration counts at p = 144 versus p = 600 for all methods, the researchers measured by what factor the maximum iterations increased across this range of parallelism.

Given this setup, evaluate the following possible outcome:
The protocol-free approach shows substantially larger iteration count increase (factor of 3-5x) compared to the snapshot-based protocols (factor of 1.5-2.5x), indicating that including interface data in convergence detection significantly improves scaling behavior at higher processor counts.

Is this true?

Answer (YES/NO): NO